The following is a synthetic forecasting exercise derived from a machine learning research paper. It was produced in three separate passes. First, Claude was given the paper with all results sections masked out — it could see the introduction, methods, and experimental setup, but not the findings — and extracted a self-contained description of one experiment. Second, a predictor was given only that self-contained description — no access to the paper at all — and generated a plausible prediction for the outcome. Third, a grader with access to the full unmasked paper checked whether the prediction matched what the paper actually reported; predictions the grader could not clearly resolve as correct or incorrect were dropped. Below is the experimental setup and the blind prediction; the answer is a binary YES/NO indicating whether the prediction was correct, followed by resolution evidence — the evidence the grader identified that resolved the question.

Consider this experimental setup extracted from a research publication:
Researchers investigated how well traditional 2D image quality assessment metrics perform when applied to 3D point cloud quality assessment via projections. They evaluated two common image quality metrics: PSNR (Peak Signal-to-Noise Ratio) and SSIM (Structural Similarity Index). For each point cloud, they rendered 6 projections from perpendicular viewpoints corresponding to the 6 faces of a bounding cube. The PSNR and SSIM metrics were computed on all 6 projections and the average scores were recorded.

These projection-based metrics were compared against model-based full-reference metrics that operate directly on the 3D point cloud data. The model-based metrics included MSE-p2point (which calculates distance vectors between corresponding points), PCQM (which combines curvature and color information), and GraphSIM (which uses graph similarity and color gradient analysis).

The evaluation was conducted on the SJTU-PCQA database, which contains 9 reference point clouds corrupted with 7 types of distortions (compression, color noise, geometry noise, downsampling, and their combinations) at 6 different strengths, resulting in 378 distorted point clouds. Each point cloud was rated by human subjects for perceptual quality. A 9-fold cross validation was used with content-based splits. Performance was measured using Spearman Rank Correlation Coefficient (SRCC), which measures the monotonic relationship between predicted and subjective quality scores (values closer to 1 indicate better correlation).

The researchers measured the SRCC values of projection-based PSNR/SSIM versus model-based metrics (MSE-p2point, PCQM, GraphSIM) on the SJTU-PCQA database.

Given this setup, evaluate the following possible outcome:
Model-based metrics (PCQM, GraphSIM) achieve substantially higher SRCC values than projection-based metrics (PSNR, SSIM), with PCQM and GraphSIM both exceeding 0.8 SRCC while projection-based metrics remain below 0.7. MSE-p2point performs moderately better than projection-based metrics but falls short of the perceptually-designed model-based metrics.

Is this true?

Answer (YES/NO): YES